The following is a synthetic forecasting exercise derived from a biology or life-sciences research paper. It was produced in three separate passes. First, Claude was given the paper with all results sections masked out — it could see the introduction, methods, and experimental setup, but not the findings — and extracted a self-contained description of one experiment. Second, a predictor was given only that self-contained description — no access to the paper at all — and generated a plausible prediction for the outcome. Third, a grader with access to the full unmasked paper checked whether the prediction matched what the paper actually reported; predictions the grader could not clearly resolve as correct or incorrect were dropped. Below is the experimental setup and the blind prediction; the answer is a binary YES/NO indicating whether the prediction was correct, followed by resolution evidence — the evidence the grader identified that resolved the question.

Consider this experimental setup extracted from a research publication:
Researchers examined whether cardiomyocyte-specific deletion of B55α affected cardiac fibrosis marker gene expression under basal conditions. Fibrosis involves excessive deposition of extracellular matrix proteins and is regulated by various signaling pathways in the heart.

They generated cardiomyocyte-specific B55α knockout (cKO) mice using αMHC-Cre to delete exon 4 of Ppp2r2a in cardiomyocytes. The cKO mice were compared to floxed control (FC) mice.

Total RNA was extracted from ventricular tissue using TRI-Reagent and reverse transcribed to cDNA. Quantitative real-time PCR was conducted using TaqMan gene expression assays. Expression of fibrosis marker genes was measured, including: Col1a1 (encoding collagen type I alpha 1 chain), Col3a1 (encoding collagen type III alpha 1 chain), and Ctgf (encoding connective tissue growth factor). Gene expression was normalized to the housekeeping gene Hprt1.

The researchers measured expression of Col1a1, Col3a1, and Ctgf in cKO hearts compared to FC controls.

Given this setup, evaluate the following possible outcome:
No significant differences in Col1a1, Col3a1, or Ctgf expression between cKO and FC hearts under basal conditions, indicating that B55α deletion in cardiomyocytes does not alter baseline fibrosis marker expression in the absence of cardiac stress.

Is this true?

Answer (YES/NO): NO